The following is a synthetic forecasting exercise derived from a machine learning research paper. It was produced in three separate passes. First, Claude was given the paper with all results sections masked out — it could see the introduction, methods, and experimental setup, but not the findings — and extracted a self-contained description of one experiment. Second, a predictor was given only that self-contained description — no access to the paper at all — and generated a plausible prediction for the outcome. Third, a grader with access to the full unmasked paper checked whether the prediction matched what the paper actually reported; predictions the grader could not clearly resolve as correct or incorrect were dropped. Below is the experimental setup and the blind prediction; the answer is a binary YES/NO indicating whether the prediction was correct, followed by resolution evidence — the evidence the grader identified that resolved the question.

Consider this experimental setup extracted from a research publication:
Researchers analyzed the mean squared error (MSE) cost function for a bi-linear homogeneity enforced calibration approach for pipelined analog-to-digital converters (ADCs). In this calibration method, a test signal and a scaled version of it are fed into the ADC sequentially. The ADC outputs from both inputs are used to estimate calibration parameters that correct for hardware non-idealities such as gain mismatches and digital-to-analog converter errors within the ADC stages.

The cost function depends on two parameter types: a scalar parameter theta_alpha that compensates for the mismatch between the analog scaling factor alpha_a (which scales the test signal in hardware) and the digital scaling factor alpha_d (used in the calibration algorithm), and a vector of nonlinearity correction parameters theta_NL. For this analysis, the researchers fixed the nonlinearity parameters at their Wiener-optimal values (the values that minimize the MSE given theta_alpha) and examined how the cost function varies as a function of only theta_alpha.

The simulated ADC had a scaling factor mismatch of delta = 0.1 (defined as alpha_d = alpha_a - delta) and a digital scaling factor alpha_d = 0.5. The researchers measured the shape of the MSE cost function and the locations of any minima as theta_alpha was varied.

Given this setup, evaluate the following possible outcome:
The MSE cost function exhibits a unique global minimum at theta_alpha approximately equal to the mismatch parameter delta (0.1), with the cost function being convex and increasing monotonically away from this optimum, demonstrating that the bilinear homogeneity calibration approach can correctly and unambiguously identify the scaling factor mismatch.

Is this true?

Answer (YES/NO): NO